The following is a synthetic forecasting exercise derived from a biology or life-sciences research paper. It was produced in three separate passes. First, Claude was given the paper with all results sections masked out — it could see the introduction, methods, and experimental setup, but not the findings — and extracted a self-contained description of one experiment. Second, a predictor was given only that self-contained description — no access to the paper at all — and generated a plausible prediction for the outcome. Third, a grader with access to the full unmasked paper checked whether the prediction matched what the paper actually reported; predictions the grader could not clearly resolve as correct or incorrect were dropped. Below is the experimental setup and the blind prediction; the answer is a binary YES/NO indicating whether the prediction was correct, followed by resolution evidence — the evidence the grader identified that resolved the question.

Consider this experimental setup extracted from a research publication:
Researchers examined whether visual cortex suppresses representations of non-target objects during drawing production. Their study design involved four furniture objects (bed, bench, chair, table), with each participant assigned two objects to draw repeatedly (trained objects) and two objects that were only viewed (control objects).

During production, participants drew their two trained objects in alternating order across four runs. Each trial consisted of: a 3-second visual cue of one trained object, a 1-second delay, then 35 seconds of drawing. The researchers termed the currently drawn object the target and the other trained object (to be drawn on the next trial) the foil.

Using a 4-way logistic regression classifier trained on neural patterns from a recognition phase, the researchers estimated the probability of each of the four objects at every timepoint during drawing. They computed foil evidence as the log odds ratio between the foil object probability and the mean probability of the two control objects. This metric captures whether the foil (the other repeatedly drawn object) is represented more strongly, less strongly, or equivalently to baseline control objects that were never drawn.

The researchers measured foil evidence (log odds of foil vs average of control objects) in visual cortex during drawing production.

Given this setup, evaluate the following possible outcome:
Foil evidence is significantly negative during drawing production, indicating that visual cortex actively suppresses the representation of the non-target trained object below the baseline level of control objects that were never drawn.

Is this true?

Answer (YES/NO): YES